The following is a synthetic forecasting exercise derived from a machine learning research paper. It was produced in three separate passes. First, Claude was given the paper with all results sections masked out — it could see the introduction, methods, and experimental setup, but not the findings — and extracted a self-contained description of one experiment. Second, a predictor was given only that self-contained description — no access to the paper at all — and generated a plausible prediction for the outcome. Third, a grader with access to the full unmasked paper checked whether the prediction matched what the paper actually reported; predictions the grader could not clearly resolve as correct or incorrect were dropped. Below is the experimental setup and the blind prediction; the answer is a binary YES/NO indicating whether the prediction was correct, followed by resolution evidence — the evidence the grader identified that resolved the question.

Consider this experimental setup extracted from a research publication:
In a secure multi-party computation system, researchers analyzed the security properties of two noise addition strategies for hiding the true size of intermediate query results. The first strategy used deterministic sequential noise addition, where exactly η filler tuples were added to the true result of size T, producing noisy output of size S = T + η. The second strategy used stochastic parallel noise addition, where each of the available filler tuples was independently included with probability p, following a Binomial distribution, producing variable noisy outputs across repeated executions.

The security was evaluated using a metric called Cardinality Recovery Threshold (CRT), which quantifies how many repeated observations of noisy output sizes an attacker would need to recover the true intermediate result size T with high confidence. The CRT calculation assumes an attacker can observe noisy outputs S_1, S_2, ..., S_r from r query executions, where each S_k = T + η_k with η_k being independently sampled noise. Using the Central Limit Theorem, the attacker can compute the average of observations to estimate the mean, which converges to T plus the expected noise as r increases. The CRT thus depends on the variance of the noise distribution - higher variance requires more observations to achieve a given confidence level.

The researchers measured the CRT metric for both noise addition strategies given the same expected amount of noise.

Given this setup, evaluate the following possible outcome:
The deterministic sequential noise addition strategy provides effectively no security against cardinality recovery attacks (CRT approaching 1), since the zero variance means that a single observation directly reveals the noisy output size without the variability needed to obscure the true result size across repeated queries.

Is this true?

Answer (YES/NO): NO